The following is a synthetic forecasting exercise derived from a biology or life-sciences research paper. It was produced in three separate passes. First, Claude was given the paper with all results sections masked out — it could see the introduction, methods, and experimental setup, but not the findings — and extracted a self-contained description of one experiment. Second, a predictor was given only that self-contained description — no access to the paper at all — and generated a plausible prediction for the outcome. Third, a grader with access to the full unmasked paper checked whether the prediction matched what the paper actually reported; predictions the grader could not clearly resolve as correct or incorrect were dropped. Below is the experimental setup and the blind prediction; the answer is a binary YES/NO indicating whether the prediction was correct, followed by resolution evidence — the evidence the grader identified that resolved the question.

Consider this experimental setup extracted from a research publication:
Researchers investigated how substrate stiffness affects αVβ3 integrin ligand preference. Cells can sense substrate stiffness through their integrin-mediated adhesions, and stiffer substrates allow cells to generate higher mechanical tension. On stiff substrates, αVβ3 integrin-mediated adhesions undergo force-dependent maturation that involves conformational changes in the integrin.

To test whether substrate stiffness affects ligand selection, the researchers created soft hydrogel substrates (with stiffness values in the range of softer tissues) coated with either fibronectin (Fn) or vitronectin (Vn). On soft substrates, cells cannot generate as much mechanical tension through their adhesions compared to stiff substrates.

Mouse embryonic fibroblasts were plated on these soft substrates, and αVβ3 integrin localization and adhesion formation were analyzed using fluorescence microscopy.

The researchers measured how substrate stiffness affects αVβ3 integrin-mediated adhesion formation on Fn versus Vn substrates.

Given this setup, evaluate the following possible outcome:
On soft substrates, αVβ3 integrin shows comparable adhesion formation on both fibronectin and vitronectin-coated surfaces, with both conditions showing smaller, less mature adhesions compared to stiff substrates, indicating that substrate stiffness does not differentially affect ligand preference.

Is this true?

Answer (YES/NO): YES